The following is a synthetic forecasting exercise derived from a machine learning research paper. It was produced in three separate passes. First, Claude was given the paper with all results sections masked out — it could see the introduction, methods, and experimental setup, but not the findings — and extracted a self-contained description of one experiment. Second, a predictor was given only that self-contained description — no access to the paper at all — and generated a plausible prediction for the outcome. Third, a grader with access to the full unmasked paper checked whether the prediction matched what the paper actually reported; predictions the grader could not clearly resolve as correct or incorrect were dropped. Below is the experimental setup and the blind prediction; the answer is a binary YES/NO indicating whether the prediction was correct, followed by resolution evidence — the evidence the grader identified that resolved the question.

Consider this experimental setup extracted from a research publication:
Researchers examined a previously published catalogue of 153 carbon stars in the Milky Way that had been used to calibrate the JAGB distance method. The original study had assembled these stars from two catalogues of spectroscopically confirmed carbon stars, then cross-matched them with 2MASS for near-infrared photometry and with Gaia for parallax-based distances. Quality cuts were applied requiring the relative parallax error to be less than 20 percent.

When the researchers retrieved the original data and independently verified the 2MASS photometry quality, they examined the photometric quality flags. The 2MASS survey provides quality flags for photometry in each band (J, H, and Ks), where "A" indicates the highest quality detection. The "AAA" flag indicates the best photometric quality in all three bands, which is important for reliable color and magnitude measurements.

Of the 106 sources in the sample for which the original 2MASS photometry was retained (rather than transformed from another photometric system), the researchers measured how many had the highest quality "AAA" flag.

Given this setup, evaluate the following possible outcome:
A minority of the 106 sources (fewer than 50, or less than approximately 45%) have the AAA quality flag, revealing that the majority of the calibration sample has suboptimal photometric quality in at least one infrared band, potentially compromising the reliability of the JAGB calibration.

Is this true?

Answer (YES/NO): YES